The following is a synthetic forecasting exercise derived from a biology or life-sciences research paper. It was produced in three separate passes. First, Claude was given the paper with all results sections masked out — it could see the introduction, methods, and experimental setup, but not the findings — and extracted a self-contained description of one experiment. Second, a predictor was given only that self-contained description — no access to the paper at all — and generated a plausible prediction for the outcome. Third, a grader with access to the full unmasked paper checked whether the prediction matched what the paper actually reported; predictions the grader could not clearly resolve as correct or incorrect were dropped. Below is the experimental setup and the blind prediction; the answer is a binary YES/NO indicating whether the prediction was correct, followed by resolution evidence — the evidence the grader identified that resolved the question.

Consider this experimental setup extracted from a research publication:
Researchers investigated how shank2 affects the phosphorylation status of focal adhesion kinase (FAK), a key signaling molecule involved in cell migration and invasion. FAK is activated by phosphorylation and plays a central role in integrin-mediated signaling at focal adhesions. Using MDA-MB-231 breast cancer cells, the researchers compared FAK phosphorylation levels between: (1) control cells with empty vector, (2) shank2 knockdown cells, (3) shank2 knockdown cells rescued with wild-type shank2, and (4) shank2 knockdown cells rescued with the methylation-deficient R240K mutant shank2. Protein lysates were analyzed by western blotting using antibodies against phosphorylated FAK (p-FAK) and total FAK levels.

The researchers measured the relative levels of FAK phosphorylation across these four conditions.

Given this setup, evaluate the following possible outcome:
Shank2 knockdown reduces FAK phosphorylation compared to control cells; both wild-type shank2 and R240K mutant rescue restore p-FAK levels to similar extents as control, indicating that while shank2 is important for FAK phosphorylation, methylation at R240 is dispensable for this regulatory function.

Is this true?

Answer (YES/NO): NO